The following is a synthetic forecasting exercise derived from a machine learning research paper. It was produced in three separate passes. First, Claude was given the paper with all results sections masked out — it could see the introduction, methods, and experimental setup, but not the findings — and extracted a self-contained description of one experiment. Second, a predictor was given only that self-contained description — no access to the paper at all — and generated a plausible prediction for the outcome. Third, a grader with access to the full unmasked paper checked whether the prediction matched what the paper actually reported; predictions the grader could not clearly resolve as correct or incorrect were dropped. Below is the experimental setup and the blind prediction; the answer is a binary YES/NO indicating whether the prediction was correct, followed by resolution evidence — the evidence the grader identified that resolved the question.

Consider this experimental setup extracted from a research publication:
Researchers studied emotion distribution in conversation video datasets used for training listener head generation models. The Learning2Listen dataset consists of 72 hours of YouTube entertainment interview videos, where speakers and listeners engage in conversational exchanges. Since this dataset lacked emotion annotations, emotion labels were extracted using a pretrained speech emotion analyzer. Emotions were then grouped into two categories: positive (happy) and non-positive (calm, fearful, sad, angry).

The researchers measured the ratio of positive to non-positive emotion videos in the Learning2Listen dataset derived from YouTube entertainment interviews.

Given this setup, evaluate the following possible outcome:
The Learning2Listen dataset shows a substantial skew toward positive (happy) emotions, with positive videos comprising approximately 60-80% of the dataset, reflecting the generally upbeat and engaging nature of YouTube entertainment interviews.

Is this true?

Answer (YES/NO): NO